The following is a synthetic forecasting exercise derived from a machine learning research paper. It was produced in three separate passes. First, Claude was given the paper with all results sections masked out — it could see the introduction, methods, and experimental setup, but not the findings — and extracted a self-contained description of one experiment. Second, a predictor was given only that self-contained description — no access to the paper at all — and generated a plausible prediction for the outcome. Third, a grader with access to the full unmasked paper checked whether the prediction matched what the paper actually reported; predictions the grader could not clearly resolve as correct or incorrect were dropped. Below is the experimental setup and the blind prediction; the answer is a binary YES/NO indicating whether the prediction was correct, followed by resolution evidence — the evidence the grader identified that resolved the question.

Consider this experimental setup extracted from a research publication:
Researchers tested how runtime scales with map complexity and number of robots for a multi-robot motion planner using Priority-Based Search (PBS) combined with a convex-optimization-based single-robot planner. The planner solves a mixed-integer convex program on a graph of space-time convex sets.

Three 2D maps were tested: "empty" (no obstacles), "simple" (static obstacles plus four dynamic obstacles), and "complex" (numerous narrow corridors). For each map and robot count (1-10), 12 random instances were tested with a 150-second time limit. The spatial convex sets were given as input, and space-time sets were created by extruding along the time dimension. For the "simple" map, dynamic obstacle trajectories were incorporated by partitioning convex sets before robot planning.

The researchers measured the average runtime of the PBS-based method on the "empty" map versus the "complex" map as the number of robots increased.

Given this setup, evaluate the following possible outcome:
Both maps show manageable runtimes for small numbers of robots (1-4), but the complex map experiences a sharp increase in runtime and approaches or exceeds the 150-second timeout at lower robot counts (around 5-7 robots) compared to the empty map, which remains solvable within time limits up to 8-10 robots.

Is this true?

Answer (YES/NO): NO